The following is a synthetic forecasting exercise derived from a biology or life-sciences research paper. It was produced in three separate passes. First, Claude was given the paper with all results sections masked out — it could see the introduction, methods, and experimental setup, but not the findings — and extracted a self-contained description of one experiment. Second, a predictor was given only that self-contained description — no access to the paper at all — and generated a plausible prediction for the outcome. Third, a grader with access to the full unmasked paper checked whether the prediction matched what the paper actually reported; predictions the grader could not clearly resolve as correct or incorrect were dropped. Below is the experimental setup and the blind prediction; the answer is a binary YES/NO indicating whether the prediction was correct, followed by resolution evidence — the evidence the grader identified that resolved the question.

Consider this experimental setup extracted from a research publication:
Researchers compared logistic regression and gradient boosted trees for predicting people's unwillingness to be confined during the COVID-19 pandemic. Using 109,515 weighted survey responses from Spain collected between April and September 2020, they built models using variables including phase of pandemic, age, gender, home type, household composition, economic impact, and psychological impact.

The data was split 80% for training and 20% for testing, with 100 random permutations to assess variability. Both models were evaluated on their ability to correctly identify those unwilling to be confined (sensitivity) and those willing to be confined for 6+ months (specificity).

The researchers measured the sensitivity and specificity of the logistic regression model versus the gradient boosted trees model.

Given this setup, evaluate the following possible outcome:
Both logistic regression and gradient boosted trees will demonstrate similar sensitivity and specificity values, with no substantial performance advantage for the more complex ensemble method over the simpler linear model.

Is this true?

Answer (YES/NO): NO